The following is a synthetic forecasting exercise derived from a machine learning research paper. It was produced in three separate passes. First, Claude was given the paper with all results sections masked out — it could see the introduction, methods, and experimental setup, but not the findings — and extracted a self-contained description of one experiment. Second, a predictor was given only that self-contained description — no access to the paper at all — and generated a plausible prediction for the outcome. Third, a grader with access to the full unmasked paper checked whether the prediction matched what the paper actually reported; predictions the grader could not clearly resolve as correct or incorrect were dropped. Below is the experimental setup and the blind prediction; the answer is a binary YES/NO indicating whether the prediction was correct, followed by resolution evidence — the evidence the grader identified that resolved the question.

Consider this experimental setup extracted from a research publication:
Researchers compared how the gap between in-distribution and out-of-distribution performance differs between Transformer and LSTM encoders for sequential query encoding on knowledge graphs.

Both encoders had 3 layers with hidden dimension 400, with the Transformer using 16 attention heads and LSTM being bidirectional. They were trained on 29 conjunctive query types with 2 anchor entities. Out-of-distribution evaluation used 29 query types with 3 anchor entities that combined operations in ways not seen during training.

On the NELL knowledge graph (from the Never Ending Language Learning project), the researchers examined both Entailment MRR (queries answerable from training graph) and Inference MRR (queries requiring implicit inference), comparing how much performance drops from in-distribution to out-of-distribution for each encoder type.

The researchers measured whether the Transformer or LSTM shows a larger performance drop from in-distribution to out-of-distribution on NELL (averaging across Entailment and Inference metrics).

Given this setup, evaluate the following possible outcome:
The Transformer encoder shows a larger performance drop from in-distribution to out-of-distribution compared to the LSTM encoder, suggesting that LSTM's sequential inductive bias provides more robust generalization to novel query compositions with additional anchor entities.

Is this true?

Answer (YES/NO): YES